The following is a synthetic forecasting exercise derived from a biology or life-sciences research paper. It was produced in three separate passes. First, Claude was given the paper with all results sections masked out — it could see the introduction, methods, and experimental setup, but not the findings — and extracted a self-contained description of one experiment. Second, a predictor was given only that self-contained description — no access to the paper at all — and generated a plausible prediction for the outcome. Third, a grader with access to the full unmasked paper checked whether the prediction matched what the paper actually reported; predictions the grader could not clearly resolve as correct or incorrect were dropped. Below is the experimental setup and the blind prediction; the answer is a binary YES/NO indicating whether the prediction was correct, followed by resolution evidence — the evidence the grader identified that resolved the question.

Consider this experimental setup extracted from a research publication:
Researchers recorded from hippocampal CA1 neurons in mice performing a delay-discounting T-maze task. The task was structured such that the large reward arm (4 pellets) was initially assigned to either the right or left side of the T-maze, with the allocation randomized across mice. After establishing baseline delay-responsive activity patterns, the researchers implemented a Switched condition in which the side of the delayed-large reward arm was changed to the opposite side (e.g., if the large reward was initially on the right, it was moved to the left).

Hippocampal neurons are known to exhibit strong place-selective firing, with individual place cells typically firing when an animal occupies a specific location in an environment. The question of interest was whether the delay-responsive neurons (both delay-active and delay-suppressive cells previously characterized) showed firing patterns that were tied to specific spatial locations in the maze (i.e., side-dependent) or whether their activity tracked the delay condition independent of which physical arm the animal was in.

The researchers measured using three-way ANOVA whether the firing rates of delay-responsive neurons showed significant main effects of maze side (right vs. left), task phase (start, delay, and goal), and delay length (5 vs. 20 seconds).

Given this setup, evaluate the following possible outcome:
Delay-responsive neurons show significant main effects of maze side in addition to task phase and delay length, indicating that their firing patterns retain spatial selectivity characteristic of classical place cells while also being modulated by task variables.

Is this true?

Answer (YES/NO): YES